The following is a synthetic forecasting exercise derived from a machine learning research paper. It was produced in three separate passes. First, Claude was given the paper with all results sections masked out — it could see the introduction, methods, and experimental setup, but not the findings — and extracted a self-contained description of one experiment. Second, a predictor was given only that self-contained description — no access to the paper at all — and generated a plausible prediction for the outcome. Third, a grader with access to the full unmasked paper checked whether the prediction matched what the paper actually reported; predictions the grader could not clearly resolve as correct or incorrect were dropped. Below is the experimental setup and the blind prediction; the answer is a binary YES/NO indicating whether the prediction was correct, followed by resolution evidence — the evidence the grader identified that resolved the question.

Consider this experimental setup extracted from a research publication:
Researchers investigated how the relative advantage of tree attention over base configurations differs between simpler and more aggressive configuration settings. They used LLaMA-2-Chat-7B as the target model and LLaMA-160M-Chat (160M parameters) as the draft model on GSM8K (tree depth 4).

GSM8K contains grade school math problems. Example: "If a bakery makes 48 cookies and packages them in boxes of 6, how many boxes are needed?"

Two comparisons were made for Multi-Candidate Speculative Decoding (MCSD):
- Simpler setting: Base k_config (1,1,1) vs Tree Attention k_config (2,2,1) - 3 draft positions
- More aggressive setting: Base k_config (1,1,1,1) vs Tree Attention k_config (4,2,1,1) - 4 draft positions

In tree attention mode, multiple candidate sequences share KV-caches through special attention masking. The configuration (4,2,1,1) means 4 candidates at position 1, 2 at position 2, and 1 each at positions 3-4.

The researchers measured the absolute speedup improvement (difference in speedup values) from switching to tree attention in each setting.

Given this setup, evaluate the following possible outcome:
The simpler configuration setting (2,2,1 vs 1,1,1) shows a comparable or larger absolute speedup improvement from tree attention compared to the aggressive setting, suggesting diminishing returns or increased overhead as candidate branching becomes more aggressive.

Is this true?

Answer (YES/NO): NO